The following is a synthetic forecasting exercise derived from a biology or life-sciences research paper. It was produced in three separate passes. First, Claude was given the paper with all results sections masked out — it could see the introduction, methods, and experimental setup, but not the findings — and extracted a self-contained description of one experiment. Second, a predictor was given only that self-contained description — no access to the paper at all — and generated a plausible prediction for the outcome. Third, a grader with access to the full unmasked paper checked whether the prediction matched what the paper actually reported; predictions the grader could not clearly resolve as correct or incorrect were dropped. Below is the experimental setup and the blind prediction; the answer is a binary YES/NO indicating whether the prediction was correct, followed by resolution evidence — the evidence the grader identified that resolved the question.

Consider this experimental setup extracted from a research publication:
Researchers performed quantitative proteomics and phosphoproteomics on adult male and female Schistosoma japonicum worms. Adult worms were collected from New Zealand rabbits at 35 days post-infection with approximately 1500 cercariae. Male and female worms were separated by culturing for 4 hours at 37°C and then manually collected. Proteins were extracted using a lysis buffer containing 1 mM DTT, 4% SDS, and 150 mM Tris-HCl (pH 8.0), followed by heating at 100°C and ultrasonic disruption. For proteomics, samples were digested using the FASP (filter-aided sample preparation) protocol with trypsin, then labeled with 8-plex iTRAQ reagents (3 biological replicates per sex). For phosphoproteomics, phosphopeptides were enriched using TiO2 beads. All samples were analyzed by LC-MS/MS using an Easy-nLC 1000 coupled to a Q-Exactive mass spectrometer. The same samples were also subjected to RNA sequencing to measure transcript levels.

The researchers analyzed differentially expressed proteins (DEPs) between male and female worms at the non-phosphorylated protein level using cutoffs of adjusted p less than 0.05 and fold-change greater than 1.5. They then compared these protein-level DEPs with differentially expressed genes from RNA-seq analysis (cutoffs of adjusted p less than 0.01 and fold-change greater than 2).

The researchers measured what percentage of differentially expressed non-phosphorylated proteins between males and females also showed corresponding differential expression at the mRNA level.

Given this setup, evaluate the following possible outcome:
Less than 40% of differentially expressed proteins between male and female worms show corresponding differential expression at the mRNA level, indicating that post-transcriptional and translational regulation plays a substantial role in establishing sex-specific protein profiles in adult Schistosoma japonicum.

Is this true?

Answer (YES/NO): YES